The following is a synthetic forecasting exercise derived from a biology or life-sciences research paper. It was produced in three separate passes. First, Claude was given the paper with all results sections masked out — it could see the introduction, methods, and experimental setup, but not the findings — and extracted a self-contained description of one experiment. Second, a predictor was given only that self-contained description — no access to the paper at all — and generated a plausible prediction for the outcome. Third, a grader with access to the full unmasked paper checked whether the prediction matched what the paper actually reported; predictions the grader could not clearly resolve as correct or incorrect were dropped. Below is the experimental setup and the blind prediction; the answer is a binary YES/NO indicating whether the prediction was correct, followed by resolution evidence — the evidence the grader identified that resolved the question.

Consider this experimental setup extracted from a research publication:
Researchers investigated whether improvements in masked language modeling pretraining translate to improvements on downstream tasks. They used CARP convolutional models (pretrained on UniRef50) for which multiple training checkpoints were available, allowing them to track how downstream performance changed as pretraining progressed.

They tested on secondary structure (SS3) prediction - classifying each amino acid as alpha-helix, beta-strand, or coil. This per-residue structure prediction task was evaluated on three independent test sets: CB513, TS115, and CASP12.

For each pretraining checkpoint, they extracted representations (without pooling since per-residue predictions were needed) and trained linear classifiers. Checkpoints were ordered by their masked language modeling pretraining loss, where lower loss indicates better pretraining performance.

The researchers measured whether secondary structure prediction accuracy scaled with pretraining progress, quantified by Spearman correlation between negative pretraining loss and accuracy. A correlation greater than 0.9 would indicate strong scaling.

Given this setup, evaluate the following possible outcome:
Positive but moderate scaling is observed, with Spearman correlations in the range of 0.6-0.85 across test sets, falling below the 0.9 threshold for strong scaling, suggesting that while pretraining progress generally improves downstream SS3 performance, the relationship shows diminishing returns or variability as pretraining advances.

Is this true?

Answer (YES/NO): NO